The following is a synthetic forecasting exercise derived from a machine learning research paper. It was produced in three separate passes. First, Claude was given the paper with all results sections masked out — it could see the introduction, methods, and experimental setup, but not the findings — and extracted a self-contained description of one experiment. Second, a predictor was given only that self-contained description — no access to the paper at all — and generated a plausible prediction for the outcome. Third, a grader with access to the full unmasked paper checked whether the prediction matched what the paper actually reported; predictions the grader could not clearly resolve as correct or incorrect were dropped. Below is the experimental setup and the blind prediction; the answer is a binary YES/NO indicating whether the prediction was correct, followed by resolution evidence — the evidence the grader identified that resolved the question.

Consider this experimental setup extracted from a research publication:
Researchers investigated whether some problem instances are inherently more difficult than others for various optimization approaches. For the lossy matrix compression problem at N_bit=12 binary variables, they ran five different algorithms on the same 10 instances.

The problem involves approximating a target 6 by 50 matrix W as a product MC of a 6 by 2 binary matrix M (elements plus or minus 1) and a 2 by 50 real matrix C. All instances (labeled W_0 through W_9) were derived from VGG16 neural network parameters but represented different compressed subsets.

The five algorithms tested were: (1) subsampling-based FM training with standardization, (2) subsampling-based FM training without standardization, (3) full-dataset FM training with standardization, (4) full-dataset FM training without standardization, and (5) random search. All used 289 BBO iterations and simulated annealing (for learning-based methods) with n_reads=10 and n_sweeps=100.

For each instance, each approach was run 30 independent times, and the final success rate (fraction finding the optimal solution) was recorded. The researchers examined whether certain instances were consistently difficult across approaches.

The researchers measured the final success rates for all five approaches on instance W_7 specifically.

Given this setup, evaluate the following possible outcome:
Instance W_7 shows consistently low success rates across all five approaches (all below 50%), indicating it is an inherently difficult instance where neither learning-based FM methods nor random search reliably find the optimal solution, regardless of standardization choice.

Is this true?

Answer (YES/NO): NO